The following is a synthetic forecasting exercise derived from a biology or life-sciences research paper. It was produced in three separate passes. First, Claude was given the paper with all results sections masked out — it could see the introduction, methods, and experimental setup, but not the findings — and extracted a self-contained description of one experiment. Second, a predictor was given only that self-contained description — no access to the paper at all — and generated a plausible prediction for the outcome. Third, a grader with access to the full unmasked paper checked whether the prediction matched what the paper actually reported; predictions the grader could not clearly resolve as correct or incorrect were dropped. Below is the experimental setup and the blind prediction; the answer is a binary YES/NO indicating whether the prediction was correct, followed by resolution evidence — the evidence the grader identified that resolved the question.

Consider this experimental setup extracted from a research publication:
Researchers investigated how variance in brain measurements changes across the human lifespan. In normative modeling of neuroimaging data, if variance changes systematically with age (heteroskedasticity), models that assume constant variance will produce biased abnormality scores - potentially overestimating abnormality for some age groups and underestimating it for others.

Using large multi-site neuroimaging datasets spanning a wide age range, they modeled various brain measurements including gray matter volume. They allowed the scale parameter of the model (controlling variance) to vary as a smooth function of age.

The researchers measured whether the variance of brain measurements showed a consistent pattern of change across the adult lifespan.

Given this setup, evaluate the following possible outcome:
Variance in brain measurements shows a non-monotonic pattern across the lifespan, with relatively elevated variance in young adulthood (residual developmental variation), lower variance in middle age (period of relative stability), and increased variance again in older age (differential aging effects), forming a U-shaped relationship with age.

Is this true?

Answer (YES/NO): NO